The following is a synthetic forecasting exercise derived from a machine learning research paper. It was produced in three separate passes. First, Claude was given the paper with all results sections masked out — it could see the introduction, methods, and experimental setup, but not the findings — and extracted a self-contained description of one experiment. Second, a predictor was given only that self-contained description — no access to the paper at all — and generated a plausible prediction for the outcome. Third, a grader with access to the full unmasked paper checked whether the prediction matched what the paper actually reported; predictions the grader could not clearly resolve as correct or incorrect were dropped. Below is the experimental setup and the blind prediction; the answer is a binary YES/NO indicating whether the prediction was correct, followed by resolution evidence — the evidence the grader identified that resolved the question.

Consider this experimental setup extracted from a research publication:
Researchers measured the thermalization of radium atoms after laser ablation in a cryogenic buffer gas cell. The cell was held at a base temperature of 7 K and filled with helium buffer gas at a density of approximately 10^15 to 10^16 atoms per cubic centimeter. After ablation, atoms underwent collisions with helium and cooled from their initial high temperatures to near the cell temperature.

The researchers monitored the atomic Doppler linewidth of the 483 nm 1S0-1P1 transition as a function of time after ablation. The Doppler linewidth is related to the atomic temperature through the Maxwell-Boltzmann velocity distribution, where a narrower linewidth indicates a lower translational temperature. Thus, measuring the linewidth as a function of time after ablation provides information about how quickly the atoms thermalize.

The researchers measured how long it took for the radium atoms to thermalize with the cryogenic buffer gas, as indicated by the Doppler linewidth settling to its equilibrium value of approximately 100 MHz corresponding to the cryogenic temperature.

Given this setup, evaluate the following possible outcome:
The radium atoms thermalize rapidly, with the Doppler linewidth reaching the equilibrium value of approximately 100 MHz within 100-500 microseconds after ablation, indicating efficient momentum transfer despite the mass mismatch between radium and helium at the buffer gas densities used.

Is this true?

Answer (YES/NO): YES